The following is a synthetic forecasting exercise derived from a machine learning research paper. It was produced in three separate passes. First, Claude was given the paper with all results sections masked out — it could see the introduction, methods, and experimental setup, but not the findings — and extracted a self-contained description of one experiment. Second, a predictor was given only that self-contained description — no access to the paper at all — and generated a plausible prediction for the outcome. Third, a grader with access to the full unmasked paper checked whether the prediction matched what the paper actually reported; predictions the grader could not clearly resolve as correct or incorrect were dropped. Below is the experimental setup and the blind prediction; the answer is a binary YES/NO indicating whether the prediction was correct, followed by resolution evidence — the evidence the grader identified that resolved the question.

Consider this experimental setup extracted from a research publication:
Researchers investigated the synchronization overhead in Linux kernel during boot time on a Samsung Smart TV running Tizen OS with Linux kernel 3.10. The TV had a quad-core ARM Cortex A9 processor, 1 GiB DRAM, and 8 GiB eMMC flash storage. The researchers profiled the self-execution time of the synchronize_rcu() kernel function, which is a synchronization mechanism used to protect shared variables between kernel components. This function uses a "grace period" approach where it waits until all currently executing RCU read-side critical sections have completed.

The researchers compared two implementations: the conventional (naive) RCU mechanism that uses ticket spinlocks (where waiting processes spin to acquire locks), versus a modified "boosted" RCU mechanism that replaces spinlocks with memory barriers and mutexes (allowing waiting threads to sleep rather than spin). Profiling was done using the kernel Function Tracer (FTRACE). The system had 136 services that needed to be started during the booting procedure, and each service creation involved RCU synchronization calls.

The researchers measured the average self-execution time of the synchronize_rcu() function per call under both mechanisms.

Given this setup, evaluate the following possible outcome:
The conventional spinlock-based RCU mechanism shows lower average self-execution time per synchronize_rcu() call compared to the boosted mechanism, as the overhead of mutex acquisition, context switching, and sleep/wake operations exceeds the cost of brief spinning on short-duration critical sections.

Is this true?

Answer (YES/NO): NO